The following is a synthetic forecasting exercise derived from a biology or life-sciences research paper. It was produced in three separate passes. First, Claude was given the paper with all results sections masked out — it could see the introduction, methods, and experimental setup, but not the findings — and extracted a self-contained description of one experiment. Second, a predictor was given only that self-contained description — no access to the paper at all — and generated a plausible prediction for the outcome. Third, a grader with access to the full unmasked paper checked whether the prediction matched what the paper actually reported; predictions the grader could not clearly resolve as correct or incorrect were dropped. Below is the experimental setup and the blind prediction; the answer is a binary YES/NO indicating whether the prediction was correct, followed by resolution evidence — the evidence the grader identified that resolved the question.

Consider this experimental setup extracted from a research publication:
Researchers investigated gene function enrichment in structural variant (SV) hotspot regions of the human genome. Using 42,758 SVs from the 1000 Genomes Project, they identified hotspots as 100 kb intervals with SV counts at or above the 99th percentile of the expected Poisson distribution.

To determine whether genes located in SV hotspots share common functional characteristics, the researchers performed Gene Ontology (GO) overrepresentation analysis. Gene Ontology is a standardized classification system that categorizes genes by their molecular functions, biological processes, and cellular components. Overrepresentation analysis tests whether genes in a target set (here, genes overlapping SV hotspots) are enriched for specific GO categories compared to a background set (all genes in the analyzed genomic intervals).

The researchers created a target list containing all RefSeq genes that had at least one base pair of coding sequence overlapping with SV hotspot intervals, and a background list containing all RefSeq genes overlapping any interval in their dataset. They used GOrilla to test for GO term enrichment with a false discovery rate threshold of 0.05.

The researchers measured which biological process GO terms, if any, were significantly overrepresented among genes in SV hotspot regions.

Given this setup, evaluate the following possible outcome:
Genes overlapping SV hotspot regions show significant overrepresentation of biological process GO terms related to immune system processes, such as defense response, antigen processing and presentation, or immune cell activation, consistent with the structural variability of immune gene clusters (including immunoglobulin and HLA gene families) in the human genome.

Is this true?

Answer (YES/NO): NO